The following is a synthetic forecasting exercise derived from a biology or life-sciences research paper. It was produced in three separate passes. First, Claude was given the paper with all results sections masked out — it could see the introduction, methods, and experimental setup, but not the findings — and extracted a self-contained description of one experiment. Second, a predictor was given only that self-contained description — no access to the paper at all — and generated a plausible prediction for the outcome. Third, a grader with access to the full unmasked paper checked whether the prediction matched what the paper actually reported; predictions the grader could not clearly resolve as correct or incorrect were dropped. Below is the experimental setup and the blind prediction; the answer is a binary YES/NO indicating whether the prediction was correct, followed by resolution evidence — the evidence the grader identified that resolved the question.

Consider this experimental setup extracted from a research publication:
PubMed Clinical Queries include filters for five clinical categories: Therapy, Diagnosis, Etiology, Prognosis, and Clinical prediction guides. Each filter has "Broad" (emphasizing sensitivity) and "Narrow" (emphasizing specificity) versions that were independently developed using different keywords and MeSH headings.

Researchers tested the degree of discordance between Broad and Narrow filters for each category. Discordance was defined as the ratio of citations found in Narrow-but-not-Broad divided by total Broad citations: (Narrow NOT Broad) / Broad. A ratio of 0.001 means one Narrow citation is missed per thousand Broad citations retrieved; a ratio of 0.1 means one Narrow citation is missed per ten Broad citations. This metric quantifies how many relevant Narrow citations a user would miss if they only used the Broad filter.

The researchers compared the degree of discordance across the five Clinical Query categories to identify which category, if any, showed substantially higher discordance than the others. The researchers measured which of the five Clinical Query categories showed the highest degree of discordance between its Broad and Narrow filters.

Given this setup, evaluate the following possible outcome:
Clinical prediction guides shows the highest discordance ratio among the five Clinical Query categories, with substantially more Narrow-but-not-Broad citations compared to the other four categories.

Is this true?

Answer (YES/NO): NO